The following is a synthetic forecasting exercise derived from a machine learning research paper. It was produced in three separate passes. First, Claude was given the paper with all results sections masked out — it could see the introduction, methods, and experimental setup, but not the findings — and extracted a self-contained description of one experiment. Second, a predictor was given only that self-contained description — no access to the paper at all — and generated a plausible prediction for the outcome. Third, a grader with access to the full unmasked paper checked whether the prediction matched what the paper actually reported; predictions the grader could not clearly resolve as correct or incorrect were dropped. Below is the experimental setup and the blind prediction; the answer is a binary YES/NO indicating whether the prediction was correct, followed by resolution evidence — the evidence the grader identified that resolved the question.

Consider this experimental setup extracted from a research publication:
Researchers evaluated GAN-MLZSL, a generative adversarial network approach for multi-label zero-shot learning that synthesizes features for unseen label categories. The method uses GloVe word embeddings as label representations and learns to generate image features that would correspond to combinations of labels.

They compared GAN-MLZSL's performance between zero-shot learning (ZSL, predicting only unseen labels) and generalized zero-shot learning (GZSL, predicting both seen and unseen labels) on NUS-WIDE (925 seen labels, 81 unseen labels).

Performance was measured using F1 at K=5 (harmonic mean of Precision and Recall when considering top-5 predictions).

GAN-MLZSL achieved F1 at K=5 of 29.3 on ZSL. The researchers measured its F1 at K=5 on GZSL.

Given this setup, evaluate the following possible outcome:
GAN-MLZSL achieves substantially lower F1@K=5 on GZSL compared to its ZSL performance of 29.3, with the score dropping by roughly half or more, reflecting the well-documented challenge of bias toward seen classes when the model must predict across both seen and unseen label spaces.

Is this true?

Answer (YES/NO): NO